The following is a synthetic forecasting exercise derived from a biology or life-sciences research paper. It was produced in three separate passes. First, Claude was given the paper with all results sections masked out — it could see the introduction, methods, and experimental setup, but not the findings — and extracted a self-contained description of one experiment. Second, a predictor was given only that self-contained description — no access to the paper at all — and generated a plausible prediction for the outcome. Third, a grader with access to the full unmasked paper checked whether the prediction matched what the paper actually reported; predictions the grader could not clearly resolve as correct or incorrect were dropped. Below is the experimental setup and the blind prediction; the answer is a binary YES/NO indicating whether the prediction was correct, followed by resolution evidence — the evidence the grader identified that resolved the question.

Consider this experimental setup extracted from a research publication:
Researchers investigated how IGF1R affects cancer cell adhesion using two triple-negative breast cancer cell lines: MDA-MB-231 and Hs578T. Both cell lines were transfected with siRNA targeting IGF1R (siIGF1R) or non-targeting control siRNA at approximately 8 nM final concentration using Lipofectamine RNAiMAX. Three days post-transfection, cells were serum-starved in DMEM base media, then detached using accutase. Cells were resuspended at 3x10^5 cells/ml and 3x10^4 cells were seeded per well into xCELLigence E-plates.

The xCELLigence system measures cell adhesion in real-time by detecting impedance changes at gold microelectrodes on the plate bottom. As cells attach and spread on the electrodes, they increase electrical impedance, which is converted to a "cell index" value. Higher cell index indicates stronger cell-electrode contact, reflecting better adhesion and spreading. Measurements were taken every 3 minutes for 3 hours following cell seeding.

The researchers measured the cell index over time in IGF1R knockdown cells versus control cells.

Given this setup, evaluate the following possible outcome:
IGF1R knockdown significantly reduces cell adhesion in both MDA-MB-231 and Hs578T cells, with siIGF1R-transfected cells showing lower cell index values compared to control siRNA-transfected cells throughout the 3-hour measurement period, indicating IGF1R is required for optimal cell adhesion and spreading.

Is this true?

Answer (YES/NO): NO